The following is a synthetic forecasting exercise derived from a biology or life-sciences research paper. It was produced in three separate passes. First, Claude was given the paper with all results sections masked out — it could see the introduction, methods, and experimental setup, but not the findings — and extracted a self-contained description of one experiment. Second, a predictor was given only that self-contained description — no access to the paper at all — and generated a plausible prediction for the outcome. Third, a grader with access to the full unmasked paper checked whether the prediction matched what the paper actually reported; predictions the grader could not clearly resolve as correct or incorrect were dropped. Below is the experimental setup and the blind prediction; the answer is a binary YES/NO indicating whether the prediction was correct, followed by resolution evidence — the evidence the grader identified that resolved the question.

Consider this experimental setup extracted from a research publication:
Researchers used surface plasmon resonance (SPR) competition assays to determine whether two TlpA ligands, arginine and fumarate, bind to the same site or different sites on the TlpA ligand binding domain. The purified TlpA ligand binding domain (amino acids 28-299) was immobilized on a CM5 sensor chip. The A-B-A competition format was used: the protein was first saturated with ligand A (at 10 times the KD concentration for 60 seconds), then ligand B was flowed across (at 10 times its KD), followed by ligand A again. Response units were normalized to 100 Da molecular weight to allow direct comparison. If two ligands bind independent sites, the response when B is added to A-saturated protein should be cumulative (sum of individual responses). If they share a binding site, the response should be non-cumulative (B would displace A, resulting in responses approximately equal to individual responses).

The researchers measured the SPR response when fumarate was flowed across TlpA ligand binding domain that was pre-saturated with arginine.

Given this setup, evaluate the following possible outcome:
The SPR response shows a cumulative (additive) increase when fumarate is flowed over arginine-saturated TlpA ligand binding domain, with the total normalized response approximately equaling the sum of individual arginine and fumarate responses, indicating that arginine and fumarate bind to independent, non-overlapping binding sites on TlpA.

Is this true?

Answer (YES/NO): YES